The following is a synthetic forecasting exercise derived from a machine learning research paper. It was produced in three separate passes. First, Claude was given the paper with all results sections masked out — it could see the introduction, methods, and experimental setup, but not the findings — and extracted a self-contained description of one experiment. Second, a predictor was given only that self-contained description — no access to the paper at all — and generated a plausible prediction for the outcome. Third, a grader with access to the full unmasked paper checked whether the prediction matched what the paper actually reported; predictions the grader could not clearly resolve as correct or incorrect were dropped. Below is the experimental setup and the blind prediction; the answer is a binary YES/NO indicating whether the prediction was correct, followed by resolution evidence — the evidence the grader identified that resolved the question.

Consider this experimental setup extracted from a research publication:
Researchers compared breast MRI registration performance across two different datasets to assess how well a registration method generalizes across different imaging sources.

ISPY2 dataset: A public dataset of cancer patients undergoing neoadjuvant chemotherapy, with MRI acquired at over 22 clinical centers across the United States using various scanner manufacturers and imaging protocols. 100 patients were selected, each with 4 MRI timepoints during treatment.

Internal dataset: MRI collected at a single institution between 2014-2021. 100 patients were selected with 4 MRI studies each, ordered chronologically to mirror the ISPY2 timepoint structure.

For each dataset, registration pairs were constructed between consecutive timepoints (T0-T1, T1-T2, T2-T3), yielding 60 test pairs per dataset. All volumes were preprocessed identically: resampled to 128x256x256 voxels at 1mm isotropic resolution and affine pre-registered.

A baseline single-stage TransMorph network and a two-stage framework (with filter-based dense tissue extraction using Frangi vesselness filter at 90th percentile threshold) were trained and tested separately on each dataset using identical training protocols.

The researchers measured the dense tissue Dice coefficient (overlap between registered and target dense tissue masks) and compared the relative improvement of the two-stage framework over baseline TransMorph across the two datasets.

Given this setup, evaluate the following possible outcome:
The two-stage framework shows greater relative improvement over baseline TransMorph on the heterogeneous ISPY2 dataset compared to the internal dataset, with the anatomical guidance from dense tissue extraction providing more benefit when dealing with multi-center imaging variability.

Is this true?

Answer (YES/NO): NO